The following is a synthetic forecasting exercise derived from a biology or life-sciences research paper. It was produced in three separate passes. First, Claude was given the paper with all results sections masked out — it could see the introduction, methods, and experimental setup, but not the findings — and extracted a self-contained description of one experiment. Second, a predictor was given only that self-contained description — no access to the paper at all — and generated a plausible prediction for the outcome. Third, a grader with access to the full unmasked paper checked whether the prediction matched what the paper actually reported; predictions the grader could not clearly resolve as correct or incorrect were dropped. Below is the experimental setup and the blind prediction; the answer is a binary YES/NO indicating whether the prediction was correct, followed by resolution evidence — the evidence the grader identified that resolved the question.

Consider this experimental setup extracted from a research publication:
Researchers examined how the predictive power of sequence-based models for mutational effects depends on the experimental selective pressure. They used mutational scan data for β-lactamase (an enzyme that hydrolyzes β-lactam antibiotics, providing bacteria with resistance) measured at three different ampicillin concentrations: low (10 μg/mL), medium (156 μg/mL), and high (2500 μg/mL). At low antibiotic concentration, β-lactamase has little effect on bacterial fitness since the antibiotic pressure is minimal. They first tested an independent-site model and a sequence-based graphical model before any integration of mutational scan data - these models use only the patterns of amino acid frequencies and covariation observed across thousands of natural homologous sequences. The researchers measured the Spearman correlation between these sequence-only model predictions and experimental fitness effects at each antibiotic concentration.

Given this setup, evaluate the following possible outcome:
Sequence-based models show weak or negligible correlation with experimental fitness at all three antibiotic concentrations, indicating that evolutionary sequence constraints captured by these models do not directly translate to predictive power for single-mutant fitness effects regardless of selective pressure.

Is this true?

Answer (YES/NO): NO